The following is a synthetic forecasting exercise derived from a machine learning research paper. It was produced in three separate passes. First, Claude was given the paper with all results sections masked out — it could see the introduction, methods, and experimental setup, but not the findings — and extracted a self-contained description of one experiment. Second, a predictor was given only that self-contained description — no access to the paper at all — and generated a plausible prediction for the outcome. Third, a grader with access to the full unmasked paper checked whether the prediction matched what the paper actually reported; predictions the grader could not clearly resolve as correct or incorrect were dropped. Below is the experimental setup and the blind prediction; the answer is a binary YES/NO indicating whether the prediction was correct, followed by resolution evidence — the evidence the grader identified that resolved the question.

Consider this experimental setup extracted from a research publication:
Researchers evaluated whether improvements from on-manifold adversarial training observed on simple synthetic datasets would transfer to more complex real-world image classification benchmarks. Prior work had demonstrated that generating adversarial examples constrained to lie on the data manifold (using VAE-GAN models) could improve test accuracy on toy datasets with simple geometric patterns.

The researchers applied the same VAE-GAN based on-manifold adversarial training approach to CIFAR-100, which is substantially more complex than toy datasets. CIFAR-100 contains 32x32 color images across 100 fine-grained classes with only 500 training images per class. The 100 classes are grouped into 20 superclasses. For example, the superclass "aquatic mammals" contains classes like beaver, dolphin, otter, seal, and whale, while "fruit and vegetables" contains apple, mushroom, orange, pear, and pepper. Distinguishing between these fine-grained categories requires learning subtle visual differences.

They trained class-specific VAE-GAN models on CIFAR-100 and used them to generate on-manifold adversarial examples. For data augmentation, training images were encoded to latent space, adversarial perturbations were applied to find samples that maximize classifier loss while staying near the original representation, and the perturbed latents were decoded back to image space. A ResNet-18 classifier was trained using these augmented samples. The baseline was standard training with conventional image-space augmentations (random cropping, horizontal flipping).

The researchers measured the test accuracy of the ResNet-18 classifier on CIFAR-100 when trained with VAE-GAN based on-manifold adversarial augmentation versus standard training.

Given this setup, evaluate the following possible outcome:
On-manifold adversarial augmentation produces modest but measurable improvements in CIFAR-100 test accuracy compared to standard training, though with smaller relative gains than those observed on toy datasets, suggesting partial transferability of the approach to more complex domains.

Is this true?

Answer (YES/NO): NO